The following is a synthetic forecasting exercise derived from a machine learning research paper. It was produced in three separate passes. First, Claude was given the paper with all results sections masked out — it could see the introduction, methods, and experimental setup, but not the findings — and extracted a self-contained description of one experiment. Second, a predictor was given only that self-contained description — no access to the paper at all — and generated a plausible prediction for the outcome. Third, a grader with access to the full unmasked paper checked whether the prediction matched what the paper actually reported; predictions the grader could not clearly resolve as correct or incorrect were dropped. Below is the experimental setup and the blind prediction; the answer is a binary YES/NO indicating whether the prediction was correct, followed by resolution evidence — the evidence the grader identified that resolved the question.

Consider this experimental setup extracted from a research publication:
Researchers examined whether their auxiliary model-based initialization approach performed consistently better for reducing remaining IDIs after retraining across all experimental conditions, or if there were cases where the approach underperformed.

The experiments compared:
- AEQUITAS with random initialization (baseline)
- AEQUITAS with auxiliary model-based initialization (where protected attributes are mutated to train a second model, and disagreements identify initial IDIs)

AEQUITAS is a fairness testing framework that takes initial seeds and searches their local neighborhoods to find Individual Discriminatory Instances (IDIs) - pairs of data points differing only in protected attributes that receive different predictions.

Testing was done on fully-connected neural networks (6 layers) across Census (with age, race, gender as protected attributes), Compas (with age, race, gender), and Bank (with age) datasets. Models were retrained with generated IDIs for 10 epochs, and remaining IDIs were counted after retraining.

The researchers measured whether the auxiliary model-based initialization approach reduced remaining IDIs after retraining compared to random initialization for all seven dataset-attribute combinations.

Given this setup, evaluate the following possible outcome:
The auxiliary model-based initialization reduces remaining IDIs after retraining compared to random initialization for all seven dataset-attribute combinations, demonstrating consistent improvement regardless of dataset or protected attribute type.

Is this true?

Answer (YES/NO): NO